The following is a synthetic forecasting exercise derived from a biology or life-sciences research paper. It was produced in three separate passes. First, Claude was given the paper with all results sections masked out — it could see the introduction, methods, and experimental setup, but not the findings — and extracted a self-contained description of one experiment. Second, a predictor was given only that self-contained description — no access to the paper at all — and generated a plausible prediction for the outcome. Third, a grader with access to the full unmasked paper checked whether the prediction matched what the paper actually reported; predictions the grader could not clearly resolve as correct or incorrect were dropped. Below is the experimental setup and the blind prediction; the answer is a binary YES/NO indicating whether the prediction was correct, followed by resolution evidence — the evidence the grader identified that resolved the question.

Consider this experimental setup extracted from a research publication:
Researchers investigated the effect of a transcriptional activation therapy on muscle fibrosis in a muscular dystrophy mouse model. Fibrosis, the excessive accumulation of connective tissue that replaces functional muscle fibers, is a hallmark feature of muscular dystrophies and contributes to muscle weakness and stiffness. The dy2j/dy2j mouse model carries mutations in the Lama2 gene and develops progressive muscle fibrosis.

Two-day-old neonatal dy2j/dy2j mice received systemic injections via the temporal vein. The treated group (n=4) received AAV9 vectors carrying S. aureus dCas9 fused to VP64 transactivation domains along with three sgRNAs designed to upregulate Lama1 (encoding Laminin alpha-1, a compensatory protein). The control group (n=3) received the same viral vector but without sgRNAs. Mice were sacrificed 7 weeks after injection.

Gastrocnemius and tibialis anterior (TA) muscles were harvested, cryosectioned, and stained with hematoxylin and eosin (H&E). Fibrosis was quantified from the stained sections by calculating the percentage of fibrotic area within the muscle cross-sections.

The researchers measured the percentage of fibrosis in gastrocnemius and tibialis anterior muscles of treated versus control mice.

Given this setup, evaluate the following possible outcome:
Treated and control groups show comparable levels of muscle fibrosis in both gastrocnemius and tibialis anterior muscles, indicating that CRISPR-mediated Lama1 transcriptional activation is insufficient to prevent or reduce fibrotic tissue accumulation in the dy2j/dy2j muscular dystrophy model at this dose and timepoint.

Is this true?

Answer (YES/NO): NO